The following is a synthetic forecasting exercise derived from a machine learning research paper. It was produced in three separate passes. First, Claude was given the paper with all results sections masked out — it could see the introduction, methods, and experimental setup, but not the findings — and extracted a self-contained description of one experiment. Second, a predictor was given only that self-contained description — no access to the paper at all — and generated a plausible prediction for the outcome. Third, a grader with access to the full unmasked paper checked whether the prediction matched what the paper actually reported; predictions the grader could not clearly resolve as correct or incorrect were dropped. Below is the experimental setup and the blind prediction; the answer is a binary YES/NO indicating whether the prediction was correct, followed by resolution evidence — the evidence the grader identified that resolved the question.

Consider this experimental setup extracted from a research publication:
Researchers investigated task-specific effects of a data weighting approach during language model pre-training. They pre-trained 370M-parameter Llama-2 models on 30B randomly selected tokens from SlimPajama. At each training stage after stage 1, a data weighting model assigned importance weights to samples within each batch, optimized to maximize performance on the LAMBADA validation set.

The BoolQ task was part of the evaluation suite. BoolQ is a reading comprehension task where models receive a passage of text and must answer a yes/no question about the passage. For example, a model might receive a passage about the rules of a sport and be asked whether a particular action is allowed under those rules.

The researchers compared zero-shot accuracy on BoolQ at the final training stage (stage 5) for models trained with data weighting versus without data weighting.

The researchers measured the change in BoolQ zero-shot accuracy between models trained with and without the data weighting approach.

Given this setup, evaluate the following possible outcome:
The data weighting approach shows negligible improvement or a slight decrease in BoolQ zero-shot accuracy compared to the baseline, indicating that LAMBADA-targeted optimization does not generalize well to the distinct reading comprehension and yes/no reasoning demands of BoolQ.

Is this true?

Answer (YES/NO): NO